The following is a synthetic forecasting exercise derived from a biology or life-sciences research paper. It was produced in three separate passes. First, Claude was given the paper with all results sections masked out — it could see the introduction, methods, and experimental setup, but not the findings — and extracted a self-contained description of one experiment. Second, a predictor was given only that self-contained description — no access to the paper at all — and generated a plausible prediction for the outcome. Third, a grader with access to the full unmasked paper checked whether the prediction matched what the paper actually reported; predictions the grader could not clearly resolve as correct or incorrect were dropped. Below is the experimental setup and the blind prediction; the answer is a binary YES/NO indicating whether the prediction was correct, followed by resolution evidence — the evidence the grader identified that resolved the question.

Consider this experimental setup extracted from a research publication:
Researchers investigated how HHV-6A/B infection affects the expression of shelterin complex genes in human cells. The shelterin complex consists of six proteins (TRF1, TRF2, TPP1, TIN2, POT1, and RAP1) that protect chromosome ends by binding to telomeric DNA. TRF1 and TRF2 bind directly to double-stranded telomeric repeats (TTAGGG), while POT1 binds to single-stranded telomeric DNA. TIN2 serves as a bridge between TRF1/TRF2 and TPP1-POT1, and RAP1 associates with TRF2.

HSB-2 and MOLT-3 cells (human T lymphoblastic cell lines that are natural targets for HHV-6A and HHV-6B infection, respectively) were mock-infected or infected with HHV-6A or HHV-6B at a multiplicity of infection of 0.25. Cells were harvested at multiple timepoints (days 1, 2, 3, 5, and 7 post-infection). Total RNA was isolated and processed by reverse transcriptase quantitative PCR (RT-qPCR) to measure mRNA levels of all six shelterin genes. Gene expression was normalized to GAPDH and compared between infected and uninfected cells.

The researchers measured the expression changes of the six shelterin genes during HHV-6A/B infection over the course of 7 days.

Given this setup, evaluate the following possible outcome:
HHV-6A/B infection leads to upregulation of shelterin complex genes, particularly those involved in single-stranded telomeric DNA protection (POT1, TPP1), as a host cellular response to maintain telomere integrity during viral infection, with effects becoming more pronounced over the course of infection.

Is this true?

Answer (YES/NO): NO